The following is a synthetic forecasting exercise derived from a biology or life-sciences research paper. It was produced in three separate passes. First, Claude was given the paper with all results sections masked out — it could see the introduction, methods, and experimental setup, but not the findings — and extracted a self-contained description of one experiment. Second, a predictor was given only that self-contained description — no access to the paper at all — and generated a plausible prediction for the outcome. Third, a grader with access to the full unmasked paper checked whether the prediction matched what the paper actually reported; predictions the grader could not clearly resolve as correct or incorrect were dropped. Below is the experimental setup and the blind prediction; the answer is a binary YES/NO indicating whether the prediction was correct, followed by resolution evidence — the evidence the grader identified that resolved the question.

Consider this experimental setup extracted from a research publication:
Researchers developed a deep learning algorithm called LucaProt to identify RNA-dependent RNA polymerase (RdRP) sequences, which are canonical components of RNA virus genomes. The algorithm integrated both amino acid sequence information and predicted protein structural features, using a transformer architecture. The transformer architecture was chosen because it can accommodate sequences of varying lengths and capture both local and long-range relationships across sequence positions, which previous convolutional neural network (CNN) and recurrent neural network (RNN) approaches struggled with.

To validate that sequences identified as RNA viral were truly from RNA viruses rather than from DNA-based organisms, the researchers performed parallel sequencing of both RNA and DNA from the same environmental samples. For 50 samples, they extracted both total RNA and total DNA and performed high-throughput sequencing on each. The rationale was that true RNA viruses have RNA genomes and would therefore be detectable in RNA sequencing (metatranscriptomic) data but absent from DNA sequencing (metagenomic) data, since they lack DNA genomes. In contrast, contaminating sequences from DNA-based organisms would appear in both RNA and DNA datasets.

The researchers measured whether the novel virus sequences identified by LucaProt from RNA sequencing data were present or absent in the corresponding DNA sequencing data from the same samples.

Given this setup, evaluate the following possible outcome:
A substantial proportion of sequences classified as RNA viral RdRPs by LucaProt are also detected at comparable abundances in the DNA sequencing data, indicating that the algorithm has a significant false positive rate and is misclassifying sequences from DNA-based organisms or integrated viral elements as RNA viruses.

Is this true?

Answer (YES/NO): NO